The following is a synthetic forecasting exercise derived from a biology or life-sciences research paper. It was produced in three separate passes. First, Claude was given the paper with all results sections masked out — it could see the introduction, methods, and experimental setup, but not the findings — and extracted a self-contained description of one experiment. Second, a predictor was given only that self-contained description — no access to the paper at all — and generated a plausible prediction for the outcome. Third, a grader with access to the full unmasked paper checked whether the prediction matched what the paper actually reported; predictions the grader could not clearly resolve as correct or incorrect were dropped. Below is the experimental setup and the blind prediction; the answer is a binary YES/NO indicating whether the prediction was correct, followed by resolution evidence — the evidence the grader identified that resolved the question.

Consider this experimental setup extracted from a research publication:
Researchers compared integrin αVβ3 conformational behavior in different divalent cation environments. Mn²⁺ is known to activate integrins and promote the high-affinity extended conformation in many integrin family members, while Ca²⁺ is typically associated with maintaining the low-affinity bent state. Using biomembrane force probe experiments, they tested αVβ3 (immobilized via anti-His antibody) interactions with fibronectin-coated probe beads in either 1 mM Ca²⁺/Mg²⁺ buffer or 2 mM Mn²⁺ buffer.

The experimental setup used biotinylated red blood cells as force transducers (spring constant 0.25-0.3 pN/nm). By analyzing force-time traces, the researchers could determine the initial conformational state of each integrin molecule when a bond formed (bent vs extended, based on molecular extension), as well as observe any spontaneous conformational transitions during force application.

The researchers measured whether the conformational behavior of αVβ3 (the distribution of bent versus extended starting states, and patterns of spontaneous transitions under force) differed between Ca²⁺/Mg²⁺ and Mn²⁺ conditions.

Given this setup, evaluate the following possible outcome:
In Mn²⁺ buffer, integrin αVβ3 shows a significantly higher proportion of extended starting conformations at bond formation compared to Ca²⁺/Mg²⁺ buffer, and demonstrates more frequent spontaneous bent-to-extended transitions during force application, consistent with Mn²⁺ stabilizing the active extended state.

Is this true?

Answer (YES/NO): YES